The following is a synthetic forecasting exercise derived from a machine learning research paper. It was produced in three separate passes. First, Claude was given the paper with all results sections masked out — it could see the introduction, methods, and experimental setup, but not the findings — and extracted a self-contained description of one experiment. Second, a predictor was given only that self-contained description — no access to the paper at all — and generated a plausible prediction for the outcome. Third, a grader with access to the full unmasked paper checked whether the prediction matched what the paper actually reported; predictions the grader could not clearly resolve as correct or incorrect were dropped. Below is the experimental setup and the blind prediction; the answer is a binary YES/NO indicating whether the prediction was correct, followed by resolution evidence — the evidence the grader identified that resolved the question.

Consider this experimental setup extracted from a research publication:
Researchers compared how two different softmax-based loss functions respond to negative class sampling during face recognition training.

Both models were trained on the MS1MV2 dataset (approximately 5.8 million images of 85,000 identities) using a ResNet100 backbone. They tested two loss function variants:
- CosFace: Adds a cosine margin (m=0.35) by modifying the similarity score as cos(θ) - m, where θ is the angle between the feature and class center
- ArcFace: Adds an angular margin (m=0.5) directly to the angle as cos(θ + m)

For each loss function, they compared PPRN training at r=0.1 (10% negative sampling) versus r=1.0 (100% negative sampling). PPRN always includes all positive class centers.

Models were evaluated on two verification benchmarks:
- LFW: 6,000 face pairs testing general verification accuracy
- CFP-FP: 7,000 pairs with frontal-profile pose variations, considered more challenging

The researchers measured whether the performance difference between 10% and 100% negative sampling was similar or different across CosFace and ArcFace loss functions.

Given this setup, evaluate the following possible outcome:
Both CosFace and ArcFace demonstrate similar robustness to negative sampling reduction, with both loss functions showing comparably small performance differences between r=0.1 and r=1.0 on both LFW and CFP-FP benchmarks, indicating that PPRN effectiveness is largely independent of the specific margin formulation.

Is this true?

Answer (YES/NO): YES